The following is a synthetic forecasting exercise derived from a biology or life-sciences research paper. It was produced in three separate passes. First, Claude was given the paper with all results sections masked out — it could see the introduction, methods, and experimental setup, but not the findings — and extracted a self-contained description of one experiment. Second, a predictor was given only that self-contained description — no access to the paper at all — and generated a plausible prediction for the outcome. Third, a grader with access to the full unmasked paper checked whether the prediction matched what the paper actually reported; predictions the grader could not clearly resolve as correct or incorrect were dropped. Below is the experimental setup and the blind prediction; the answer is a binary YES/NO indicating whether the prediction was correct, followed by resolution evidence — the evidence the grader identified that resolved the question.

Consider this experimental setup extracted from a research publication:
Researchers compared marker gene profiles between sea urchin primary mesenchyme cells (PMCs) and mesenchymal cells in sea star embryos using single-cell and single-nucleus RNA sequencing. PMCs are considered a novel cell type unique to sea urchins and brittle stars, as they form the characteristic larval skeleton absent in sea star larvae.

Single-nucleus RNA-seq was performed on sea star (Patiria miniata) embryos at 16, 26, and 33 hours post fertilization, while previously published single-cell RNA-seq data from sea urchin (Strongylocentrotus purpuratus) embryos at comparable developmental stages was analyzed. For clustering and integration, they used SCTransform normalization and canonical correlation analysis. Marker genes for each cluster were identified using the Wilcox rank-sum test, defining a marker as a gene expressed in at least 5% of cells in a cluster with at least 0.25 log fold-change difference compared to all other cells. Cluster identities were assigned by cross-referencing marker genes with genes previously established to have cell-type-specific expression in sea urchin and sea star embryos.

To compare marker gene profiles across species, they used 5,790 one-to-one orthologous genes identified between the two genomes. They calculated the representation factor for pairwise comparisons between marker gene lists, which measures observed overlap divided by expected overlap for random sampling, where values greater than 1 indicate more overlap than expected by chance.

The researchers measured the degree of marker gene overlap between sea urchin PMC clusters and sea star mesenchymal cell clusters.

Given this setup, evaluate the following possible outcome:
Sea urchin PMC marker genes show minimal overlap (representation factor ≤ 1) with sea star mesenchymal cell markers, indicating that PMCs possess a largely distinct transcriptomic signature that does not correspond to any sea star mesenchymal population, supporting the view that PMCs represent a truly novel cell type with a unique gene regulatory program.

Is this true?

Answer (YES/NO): NO